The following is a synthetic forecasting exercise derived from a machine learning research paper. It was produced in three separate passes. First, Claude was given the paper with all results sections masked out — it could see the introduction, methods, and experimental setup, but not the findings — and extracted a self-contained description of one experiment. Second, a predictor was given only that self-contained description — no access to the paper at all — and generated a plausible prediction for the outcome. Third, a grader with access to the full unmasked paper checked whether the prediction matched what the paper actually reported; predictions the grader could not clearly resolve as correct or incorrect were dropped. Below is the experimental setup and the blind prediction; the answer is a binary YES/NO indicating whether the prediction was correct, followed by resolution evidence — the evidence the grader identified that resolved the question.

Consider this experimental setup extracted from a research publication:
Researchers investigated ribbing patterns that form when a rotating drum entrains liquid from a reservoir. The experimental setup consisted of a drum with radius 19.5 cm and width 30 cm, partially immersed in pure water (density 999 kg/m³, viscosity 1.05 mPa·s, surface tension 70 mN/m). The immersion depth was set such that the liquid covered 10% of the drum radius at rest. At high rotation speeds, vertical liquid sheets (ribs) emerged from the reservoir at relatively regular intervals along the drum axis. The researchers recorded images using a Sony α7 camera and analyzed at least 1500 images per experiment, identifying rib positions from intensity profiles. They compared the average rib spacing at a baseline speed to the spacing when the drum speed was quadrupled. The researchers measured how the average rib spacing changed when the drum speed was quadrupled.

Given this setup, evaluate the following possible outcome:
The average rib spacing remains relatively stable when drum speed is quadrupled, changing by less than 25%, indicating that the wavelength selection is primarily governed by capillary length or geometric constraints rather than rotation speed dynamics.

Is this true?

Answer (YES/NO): YES